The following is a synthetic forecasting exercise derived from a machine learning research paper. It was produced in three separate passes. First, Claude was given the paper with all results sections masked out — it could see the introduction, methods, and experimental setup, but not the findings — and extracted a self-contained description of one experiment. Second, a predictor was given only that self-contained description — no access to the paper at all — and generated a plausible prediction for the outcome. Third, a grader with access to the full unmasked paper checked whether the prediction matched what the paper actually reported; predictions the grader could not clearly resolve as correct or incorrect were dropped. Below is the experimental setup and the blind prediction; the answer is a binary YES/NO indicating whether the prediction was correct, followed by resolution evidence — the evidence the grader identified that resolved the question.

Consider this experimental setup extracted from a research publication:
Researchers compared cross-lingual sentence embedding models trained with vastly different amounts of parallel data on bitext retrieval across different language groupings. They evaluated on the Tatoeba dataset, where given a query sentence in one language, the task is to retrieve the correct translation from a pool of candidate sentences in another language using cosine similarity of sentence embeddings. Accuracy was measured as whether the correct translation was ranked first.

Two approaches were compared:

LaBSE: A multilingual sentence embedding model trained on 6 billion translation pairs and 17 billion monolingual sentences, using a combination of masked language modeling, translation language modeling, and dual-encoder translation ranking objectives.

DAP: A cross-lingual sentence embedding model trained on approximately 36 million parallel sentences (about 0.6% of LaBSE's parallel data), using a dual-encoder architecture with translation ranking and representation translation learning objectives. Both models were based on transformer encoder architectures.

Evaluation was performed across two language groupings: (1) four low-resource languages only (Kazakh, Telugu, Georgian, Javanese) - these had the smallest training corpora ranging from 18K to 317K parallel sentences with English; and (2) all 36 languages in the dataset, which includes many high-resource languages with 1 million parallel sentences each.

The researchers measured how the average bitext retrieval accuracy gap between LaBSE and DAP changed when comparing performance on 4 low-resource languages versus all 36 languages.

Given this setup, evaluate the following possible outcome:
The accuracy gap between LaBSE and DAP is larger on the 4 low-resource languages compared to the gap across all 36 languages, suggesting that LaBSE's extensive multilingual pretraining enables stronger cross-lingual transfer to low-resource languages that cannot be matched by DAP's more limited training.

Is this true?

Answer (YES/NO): YES